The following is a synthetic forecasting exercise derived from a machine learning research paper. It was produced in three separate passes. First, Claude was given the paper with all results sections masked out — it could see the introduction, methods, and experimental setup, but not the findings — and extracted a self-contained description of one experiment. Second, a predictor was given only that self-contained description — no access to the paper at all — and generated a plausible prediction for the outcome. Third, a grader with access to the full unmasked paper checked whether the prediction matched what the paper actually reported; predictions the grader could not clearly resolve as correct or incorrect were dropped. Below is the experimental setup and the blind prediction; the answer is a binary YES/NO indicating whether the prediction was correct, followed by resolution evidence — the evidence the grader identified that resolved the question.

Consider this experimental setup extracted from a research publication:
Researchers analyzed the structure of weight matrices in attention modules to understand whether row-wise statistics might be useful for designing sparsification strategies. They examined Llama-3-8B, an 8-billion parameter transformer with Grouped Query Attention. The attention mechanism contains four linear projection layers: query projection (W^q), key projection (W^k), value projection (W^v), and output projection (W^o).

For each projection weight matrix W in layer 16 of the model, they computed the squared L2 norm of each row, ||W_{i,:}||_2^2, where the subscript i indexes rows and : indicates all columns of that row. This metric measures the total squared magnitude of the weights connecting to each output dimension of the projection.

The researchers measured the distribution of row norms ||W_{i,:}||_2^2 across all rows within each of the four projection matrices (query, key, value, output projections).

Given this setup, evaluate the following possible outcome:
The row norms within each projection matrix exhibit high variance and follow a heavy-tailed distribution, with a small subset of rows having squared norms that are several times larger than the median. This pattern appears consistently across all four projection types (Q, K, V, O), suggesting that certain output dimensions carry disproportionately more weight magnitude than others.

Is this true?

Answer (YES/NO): NO